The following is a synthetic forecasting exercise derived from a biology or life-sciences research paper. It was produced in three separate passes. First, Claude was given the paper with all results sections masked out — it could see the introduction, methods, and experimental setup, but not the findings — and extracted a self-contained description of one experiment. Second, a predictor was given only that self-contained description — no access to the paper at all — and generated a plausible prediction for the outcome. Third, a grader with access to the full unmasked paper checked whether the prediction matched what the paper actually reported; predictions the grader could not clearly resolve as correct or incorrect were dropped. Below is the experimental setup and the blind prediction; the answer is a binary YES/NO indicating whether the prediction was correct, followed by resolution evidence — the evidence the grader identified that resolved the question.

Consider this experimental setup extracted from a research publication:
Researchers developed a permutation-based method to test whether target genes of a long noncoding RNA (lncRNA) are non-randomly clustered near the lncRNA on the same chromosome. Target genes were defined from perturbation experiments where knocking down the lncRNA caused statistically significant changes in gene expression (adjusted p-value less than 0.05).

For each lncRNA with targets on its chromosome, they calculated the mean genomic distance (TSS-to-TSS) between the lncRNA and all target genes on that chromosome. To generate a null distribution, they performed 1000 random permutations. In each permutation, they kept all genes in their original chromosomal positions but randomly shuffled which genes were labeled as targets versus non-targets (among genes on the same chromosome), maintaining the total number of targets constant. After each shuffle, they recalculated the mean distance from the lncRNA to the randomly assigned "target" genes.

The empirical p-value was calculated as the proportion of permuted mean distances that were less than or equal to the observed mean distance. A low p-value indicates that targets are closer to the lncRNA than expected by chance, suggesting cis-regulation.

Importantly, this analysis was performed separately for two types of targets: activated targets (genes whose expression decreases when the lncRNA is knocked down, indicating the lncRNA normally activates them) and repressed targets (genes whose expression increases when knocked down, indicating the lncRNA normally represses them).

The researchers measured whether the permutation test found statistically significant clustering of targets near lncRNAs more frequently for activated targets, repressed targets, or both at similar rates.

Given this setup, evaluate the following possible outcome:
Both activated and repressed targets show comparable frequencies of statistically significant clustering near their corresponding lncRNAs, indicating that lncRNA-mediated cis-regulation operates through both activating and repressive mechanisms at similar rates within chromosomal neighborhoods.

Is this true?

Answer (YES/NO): NO